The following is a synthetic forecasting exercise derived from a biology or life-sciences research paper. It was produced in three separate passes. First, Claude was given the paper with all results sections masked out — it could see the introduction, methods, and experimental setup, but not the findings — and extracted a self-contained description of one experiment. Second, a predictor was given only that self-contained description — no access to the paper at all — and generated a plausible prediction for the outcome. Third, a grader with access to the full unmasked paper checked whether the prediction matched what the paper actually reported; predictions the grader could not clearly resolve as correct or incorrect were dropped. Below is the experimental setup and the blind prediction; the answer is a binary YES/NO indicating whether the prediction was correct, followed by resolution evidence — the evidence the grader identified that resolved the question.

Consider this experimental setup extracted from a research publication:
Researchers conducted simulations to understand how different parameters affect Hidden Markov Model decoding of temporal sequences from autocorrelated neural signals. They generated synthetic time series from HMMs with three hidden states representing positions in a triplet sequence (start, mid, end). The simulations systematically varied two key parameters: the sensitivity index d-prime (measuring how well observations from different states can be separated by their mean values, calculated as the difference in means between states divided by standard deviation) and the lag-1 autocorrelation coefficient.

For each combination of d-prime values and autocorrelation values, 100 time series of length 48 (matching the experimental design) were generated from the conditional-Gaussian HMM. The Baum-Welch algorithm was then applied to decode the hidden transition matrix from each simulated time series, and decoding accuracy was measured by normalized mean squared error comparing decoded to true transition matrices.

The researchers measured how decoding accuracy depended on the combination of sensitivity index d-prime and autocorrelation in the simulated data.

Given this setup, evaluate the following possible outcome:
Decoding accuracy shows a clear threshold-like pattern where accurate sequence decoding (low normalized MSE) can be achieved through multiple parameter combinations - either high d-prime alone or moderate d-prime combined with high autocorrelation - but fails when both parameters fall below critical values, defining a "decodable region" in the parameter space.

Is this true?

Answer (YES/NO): NO